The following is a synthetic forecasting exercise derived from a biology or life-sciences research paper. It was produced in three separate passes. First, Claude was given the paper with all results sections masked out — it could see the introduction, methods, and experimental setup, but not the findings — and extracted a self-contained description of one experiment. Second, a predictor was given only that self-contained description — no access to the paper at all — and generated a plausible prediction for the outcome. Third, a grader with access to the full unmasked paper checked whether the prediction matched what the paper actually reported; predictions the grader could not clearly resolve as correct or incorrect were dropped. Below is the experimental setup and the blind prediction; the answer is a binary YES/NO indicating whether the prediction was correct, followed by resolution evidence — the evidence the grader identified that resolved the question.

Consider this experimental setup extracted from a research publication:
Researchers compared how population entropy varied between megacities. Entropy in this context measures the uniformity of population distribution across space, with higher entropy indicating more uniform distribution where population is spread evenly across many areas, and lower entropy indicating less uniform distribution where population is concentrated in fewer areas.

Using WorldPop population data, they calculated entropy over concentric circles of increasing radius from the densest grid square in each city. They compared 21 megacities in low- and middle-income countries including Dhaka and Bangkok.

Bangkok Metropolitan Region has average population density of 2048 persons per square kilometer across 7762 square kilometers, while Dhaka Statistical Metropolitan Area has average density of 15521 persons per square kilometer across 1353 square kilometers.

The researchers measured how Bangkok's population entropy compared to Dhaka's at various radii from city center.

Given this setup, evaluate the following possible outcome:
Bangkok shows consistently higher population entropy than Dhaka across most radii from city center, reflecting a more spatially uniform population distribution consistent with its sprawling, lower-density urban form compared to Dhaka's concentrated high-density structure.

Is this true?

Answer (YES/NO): YES